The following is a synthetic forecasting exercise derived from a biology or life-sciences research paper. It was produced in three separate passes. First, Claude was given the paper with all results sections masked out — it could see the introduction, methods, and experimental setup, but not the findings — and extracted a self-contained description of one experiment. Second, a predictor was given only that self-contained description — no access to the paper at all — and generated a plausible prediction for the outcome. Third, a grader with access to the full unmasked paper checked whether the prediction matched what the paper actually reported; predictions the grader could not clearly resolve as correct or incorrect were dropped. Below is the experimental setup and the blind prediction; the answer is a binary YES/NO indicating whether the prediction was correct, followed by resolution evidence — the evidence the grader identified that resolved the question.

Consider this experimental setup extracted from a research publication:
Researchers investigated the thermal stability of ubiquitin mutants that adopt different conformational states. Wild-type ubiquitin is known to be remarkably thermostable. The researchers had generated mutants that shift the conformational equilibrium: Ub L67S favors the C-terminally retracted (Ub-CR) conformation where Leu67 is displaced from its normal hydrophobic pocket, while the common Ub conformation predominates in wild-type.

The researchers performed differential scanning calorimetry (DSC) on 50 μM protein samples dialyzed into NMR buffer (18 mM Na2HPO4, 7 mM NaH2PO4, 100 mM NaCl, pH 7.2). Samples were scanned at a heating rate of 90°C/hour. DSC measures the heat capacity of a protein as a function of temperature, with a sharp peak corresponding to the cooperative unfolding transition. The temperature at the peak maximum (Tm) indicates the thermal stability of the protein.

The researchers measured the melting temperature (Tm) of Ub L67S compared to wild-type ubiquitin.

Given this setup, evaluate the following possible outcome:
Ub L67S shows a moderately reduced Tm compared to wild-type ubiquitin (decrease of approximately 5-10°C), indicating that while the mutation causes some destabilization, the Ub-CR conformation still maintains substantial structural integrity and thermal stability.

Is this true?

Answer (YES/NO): NO